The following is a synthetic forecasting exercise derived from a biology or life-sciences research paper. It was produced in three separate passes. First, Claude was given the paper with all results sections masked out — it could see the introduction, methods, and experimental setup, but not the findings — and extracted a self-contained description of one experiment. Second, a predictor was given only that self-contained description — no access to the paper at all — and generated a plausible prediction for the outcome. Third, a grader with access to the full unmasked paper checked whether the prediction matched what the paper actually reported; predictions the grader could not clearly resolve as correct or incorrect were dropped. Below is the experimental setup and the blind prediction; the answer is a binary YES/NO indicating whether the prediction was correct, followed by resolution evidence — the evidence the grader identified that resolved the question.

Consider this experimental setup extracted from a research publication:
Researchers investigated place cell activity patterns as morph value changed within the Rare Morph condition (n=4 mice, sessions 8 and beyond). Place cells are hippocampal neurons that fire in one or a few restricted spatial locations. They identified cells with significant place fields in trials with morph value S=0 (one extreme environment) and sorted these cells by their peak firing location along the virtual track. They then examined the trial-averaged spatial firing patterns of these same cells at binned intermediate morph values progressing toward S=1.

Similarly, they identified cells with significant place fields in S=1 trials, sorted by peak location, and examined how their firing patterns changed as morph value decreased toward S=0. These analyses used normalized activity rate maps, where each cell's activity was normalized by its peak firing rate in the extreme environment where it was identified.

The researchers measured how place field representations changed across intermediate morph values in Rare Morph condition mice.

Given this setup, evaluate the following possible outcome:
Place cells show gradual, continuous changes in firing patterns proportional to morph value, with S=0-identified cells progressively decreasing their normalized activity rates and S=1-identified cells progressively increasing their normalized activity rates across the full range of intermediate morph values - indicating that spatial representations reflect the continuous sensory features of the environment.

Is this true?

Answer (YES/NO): NO